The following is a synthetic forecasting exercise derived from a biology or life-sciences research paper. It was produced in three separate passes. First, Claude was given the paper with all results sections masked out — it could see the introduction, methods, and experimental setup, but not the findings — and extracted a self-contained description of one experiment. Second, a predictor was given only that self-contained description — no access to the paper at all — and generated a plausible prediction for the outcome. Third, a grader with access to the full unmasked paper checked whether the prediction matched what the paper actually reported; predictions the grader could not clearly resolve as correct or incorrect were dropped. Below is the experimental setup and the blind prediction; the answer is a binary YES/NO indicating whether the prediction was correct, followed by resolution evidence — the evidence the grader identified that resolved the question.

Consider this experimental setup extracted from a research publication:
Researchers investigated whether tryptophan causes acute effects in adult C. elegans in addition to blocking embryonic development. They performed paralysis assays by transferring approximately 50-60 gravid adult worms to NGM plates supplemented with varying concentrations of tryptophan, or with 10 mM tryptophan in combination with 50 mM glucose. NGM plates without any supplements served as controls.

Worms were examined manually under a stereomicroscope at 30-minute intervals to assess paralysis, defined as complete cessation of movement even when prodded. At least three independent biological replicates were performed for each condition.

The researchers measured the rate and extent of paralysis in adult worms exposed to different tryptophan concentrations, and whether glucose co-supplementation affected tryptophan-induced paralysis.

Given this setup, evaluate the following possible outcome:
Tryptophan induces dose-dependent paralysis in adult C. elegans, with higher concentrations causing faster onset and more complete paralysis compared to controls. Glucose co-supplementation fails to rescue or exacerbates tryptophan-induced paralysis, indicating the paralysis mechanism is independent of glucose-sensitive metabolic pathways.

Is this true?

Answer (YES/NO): NO